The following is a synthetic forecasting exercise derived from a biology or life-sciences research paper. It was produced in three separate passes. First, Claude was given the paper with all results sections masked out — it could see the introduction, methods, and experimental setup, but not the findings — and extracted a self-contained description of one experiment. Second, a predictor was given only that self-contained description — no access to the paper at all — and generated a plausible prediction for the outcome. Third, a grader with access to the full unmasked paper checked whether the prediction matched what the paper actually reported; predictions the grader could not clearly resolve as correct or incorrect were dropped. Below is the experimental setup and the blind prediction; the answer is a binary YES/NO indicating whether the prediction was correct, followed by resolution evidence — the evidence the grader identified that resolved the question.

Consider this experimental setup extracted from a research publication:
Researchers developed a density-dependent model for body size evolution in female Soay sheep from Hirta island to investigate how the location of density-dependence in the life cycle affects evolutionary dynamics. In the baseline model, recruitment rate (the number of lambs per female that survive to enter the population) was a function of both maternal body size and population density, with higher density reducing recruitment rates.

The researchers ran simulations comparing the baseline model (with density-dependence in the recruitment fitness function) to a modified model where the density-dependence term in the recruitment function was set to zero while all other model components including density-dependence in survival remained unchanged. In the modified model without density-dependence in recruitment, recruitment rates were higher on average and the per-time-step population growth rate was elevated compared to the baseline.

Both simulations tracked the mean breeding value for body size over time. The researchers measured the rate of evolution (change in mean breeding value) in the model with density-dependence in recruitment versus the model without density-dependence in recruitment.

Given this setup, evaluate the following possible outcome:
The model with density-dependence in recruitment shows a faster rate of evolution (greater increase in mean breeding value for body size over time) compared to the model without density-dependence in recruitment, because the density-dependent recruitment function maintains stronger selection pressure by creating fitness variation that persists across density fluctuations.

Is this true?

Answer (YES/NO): NO